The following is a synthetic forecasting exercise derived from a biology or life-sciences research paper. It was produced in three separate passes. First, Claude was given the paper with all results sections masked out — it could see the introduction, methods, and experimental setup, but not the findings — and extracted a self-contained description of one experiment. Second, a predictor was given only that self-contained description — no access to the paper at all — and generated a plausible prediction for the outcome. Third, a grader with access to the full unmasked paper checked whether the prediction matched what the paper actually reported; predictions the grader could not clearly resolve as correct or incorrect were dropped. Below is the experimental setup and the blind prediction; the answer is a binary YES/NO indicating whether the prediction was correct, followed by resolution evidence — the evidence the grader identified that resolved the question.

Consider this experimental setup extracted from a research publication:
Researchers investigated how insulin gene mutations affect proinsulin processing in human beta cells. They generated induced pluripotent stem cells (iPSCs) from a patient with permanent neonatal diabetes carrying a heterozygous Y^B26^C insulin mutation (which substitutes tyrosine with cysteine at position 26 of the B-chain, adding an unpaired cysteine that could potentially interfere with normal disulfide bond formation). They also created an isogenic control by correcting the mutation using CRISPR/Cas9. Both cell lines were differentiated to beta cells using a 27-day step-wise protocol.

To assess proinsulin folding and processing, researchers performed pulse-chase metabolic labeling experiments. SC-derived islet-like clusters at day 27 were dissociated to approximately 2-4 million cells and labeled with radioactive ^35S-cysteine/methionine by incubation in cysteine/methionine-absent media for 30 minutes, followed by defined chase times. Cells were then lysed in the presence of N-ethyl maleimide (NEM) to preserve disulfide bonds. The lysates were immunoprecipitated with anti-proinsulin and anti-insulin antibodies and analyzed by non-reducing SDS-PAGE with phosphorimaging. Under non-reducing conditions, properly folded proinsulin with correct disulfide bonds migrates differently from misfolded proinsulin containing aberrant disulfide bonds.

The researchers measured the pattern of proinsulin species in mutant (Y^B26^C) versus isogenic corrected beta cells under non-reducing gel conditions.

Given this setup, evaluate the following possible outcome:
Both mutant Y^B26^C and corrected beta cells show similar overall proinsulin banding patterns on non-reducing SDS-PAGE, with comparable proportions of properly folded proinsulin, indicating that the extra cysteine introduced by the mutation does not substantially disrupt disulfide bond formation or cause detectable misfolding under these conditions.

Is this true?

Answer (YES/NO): NO